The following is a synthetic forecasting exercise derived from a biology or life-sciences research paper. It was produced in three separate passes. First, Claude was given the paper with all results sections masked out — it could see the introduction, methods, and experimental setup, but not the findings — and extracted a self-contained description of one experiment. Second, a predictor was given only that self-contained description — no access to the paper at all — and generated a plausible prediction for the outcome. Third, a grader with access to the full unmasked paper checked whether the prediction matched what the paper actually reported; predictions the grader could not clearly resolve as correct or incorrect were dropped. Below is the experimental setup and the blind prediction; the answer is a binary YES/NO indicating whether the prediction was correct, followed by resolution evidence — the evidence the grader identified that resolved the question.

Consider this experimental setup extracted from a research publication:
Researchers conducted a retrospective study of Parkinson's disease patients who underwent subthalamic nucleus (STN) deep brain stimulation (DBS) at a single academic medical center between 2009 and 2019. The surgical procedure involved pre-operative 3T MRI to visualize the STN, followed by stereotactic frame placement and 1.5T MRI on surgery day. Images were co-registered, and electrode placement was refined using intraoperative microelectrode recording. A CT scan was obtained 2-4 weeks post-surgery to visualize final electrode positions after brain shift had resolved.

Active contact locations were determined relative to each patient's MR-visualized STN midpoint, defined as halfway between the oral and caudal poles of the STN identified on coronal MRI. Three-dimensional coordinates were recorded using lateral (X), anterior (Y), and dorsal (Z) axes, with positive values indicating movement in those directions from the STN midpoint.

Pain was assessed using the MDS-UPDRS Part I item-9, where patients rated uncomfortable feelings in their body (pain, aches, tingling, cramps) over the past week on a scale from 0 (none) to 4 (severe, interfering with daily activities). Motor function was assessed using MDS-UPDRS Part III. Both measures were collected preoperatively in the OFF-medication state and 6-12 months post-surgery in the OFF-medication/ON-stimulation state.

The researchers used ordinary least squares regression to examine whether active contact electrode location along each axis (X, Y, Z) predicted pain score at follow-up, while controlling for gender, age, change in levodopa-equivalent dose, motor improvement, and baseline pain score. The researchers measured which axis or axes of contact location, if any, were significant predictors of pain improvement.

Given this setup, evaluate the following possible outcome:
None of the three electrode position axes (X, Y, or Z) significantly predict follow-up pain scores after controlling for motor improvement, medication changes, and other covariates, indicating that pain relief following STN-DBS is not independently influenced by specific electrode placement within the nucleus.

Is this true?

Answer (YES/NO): NO